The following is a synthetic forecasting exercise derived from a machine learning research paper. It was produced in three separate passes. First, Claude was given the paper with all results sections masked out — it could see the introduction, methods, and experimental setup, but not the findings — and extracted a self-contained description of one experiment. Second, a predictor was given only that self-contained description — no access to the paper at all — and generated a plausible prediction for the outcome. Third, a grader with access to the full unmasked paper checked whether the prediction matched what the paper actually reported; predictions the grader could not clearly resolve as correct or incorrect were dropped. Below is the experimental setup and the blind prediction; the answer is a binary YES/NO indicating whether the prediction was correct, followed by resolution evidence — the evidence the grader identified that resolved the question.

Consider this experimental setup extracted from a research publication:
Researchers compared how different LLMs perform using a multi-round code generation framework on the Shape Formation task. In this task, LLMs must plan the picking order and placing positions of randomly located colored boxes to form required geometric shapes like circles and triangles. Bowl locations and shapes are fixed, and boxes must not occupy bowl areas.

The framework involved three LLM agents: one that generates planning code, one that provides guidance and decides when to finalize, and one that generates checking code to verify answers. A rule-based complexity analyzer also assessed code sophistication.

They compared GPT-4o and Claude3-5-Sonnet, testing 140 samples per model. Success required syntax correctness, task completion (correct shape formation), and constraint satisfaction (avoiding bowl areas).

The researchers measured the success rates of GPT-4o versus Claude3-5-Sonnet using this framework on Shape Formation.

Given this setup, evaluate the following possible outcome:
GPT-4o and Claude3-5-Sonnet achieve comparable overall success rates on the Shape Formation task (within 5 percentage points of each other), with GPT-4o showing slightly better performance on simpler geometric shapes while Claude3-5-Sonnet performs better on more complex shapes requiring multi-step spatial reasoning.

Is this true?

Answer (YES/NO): NO